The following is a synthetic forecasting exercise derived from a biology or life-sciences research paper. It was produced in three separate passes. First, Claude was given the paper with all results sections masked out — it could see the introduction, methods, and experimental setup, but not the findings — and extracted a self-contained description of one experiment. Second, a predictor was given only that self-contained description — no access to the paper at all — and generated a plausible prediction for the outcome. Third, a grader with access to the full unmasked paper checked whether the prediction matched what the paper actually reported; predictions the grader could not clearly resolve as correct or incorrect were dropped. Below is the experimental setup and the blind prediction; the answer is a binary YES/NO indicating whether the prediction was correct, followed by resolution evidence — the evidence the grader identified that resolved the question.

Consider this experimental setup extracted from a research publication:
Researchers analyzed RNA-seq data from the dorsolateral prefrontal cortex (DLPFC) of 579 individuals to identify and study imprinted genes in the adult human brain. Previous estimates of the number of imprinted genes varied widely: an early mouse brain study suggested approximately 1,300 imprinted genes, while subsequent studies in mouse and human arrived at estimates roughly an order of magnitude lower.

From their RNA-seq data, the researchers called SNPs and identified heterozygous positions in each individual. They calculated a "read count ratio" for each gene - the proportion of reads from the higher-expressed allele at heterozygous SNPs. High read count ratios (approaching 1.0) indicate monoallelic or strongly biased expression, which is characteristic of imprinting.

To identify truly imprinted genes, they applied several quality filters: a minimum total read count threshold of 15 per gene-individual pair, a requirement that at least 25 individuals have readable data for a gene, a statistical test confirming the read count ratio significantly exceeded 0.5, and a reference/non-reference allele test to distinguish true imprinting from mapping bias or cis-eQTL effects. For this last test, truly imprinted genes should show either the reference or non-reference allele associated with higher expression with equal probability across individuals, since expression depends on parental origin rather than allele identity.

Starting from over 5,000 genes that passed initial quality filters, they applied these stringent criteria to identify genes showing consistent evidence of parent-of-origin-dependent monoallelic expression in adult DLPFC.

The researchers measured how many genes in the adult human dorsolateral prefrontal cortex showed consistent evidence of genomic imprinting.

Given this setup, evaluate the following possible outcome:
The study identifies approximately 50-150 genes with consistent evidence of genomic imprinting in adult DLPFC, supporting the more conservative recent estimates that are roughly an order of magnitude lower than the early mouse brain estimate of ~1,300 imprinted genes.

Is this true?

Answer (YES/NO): NO